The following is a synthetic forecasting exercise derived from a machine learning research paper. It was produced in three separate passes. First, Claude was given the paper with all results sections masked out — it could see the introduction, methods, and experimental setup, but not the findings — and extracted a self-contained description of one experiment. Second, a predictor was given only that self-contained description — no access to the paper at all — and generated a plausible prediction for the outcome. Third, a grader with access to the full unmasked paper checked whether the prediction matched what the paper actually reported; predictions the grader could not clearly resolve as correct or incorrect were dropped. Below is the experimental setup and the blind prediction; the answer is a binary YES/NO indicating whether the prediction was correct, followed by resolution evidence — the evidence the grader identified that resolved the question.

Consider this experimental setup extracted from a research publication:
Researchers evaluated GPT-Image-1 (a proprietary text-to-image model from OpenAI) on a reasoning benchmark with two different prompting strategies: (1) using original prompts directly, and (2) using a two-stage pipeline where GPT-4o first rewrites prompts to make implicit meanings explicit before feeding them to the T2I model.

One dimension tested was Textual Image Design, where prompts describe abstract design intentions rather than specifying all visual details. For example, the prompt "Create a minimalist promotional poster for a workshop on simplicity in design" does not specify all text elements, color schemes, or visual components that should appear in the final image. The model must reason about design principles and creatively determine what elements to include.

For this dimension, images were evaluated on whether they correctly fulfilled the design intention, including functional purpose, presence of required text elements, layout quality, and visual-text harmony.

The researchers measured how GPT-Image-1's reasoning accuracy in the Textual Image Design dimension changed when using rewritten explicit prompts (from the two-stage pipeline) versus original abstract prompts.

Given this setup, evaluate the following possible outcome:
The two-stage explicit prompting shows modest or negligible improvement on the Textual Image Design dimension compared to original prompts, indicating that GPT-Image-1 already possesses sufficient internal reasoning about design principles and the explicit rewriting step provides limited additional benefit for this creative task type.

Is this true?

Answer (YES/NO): NO